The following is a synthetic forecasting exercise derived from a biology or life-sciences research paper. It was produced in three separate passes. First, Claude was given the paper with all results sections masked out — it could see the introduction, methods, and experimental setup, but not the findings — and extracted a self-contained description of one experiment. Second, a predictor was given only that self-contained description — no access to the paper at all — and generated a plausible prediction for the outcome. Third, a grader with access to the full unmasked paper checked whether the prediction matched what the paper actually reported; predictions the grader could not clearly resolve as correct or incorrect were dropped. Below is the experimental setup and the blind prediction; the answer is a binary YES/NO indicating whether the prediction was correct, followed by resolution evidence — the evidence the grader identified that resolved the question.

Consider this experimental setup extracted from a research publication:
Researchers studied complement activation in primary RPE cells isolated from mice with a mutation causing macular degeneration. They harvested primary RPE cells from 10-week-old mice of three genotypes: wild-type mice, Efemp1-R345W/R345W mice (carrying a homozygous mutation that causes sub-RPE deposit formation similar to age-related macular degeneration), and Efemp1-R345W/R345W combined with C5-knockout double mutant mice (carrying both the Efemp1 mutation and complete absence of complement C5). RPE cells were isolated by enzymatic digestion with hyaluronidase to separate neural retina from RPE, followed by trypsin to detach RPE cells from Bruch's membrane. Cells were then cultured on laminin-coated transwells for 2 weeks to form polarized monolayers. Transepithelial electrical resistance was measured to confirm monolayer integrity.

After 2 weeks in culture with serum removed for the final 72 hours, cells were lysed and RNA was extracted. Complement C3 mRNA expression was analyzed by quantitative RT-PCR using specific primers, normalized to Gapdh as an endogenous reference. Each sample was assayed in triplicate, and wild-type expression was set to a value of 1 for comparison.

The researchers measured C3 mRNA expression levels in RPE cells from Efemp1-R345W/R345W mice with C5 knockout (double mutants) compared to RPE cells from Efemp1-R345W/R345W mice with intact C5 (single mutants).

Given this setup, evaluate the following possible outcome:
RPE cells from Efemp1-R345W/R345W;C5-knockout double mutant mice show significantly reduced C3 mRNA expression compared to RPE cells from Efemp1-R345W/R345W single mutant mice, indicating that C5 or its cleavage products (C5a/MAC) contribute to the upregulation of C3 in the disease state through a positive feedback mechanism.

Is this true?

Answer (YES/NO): NO